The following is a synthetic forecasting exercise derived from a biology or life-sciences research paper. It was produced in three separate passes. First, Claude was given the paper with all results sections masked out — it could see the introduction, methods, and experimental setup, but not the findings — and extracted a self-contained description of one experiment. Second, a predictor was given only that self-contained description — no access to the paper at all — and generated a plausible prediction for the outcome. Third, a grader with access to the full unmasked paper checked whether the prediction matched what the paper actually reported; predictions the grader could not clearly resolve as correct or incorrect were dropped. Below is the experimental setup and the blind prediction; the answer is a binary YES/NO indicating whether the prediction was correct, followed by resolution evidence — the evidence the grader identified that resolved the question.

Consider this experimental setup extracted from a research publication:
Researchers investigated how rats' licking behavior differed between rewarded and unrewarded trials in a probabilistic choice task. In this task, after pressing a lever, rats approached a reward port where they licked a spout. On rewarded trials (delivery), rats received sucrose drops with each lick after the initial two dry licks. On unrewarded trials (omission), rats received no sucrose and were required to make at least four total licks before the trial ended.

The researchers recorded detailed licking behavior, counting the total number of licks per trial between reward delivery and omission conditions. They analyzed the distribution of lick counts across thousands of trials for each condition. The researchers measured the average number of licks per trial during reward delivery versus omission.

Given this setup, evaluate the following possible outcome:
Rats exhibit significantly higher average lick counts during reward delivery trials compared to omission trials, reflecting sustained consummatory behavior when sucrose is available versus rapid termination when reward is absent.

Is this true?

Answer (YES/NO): YES